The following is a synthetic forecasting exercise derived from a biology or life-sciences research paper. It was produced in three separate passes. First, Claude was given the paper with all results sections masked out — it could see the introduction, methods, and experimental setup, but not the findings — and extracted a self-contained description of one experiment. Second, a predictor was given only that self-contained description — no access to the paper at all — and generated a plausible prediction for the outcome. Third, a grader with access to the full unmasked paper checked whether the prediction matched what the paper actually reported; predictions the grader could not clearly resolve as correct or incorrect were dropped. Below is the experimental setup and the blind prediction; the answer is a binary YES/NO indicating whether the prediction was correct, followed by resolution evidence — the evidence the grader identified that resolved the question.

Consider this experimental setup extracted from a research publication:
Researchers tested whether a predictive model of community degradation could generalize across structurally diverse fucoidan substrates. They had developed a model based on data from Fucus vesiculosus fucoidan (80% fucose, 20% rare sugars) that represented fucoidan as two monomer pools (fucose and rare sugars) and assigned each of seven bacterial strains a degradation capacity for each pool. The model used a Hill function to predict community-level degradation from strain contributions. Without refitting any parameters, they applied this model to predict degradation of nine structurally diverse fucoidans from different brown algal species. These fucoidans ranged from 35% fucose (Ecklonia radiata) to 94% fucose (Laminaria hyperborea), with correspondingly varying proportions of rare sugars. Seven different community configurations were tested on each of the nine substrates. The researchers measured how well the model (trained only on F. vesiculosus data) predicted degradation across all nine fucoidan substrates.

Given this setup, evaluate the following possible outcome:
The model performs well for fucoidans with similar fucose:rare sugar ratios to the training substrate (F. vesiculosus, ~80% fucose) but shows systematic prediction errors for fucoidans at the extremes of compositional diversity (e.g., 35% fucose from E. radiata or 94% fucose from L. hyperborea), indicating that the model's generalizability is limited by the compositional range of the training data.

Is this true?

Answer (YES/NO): NO